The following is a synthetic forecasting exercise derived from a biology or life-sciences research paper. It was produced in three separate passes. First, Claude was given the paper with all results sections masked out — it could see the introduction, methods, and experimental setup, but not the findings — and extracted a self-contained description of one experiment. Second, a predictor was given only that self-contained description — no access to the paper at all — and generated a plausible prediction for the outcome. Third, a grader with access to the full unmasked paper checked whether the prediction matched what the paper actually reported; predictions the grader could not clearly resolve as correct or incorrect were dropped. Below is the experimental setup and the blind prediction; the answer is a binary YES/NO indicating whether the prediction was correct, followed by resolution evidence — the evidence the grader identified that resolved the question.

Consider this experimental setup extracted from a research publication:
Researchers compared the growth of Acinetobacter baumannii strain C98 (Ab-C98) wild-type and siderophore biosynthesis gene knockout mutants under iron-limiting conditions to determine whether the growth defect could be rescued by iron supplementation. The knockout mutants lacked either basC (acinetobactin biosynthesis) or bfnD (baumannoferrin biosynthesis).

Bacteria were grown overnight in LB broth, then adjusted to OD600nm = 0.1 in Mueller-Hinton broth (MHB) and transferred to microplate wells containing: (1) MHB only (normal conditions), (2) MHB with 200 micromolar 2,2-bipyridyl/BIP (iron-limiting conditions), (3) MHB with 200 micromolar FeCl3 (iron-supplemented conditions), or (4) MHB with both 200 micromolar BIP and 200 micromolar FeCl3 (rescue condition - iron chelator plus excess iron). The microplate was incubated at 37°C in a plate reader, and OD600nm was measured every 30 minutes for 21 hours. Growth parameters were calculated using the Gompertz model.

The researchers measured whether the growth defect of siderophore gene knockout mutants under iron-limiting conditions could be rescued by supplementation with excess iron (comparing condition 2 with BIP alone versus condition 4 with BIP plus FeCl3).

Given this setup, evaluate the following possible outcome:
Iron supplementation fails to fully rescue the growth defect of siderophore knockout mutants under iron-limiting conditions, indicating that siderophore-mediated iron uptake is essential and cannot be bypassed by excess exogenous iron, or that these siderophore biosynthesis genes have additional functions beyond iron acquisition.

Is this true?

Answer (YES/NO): NO